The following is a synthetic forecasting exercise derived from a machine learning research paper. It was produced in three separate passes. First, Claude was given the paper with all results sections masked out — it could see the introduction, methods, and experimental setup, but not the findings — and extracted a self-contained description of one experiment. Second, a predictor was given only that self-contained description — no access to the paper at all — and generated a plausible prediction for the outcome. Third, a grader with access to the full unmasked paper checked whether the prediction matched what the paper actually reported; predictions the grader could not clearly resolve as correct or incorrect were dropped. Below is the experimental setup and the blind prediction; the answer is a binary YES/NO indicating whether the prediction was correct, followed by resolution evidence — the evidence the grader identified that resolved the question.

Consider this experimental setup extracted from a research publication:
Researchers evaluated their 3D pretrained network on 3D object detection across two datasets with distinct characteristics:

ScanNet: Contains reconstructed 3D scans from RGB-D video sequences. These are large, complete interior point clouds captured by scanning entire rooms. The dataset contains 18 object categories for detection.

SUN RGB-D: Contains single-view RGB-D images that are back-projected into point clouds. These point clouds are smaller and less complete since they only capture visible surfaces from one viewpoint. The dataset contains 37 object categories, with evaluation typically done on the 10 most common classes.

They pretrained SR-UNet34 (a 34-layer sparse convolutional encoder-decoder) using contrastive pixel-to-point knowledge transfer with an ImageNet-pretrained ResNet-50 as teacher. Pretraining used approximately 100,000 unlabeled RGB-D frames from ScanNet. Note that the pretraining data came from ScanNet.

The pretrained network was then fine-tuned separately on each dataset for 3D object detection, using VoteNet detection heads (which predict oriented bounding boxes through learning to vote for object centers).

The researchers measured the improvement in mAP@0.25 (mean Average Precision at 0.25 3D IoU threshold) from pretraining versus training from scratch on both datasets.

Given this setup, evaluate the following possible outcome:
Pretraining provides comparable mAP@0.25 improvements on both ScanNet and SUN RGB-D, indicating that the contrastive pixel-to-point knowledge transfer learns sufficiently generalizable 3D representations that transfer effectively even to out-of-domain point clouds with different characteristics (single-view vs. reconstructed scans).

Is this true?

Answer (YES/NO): NO